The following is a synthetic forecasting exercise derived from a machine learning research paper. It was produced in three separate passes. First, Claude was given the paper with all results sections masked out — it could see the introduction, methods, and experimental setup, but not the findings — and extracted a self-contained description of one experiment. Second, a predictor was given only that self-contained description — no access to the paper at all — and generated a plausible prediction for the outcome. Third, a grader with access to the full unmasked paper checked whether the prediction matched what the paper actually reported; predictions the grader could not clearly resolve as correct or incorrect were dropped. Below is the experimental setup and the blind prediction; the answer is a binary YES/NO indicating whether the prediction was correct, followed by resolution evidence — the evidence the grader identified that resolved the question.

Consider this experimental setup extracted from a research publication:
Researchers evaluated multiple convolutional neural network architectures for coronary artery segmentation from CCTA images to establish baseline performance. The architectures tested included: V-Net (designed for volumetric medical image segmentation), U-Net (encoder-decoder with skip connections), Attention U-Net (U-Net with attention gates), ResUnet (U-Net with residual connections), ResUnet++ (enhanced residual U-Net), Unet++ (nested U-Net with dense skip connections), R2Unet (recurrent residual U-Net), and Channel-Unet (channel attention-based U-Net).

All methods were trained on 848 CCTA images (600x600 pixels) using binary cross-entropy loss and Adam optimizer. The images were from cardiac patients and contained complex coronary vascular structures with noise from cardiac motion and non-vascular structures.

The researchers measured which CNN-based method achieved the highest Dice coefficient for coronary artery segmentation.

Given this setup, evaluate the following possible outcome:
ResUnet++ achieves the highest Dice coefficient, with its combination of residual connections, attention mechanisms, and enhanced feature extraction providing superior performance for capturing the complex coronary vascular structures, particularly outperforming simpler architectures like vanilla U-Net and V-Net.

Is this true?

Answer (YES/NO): NO